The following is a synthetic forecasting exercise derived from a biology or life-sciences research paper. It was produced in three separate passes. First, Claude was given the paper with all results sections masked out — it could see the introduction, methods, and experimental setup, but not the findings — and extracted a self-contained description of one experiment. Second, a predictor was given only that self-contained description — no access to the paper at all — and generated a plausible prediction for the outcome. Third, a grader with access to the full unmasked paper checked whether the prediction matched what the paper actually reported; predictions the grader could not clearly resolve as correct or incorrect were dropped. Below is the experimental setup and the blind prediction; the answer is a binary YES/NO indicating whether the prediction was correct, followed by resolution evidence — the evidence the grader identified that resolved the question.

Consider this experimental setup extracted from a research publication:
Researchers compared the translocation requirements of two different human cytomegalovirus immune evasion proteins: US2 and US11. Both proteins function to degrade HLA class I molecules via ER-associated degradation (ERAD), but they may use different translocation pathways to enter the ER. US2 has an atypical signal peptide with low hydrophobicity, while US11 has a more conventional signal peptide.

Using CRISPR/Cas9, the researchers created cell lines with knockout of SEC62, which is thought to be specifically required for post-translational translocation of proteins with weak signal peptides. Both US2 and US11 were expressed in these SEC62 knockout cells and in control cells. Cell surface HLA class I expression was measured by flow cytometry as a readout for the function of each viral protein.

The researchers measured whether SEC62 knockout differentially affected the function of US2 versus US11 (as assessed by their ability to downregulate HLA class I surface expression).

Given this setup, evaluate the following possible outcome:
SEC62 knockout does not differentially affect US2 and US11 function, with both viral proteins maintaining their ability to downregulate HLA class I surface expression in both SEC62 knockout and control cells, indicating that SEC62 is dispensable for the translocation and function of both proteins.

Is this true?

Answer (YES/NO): NO